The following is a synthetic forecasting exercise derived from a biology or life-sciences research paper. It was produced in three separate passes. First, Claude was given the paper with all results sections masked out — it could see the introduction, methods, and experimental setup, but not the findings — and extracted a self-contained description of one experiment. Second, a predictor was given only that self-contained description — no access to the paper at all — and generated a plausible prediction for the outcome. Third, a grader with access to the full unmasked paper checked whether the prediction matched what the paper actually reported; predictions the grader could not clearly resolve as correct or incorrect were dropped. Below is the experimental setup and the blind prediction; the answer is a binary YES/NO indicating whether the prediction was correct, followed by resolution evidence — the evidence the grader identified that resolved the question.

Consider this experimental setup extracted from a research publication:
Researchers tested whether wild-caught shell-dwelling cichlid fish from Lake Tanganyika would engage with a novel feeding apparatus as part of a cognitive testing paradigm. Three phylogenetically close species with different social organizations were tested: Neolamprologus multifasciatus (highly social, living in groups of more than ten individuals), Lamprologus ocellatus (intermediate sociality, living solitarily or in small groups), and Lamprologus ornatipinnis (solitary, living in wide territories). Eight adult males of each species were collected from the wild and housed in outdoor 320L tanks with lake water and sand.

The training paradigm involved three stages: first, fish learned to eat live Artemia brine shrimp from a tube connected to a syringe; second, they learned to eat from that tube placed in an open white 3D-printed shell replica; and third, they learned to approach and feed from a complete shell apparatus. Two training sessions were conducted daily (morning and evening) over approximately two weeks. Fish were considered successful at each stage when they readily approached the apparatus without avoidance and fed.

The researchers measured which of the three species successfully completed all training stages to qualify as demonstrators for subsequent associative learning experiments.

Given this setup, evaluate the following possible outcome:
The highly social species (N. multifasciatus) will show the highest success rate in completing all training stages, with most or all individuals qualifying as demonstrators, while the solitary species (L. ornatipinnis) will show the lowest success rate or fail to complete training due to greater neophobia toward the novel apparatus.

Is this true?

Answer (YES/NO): NO